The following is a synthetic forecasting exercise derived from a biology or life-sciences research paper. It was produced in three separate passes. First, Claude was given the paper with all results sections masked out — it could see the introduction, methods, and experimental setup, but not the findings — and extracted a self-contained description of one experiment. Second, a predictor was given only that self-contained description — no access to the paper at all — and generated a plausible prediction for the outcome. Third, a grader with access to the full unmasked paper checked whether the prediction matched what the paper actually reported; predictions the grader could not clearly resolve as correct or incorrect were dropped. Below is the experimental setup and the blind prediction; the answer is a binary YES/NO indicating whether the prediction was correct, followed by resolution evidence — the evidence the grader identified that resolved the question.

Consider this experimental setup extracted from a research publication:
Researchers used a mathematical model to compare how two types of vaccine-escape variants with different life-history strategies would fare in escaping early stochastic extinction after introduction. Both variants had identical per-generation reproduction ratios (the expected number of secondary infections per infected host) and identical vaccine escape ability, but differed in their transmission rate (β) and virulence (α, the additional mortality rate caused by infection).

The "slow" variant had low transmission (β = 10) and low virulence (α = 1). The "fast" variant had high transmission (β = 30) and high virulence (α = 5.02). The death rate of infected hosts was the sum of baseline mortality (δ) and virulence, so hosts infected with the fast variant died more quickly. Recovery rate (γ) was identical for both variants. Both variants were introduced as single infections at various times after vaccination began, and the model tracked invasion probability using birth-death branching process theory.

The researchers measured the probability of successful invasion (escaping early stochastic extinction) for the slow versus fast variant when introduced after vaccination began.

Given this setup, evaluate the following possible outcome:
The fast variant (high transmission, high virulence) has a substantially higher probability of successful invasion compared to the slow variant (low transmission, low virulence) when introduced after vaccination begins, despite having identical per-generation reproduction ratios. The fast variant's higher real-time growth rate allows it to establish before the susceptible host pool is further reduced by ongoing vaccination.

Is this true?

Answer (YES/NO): NO